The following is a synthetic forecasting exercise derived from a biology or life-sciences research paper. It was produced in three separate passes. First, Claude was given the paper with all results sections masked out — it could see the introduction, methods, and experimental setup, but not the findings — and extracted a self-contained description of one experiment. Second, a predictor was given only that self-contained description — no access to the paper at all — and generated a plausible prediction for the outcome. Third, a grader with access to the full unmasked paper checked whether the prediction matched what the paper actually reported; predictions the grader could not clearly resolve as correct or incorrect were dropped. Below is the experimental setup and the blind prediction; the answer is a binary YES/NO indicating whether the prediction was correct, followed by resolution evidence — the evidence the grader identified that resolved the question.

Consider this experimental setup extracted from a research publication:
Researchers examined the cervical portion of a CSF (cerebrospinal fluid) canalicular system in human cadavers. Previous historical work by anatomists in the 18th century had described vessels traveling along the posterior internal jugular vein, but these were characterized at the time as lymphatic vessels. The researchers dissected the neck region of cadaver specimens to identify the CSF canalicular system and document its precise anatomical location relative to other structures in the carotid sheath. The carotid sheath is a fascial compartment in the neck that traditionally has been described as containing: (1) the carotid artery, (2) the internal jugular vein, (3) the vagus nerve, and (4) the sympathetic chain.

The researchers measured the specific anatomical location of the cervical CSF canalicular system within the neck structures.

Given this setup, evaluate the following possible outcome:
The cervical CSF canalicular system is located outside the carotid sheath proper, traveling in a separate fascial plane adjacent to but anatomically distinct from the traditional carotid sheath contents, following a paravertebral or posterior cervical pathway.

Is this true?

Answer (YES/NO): NO